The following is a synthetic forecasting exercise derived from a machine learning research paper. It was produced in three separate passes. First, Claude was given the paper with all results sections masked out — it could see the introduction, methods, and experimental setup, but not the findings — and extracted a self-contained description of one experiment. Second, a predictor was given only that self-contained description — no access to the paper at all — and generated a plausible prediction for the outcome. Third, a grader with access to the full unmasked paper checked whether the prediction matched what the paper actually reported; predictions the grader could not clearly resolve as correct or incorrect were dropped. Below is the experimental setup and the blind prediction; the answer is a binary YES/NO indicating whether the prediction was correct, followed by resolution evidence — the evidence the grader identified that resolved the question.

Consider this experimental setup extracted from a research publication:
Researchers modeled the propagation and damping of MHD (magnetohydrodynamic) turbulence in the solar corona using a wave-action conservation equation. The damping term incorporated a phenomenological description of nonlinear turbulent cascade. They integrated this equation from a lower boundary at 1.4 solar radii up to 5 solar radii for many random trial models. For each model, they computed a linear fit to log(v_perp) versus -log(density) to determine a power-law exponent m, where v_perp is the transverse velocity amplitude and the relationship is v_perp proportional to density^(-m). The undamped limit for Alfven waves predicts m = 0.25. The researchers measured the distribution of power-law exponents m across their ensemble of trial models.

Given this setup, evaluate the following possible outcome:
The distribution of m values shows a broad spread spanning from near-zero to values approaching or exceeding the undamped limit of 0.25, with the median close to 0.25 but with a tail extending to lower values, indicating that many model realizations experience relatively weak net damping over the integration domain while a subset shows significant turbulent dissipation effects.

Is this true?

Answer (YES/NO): NO